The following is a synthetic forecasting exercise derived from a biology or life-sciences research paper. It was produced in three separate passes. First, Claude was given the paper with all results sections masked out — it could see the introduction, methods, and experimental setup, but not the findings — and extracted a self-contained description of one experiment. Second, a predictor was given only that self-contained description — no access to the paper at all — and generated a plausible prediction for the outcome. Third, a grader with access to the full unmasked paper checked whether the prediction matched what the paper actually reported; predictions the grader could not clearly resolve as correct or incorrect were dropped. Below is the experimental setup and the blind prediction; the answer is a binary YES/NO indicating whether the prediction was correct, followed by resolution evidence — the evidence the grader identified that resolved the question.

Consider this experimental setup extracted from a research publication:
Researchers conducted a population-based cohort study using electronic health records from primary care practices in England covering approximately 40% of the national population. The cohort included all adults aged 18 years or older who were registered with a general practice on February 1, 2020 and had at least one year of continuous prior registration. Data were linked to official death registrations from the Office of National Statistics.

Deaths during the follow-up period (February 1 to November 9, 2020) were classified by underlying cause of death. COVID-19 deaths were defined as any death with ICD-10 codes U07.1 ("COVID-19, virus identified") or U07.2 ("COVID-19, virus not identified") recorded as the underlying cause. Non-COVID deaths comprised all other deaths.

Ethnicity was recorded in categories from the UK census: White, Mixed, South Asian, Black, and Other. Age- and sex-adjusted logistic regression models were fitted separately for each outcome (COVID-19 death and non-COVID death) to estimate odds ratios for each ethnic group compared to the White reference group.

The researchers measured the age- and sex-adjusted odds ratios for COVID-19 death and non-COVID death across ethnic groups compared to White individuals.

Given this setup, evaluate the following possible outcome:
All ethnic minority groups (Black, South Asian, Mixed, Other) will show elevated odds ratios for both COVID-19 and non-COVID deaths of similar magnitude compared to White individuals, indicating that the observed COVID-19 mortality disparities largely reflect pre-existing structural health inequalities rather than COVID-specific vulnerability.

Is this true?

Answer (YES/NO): NO